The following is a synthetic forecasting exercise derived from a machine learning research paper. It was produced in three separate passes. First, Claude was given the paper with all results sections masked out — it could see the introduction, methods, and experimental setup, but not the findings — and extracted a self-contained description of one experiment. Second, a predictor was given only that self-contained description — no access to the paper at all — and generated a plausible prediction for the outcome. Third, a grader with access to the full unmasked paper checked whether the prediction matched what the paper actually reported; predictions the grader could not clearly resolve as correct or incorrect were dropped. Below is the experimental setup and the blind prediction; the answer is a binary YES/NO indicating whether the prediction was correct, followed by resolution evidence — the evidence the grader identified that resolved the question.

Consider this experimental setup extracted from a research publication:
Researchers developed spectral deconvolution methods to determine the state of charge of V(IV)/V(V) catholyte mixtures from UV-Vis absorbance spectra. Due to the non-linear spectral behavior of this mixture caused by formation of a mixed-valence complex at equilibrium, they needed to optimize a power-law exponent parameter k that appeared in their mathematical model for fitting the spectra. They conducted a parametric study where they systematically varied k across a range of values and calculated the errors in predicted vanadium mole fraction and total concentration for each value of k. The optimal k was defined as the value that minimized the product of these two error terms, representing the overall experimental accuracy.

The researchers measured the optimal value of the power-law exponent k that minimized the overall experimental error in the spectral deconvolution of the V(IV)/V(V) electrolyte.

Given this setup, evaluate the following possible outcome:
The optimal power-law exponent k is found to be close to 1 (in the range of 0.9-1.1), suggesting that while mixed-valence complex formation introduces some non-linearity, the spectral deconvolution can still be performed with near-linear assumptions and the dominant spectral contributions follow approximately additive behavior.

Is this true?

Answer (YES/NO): NO